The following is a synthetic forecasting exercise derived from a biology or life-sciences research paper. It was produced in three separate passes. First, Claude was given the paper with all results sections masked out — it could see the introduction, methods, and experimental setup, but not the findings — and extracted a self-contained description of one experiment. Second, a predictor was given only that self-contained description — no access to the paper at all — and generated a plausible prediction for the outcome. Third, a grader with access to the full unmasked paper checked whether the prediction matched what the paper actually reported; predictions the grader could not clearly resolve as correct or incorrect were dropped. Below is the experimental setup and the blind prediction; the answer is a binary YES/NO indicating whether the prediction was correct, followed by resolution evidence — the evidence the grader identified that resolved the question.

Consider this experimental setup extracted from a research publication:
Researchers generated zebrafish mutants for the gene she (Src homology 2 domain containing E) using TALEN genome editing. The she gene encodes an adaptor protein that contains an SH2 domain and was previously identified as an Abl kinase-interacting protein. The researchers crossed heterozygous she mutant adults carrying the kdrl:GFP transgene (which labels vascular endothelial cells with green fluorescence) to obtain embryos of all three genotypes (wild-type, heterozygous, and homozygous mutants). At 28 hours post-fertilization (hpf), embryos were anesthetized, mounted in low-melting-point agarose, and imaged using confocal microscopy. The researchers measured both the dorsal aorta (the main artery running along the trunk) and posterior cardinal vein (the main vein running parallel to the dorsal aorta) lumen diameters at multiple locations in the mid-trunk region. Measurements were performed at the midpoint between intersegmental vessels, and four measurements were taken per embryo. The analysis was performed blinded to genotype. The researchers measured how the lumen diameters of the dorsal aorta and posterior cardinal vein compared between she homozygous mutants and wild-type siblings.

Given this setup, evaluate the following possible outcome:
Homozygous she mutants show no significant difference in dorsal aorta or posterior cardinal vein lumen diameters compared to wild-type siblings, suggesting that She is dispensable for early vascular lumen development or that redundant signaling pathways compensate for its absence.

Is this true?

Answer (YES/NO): NO